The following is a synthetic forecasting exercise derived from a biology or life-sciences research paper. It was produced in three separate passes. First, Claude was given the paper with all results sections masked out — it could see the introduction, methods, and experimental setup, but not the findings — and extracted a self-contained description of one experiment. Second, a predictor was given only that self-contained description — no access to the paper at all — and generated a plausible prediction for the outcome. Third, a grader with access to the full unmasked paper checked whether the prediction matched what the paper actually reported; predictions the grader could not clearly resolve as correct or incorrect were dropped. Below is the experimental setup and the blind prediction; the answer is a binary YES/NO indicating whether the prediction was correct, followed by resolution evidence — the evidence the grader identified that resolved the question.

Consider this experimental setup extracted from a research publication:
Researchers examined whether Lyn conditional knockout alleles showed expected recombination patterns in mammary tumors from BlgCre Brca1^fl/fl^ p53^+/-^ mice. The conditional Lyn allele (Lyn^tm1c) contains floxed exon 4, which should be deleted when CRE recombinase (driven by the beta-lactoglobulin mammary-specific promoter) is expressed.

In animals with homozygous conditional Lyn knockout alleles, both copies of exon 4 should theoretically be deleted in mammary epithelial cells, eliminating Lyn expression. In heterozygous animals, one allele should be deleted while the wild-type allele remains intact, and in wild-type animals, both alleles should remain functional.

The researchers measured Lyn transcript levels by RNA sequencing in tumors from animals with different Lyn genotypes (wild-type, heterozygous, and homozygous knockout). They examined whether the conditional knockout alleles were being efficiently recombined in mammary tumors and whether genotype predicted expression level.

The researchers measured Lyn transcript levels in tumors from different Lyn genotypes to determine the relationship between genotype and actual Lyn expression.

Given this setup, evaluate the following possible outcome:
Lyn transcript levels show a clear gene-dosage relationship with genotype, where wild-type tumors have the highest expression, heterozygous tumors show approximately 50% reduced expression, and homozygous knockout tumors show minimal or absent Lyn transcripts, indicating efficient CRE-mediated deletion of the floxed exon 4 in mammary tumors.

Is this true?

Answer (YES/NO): NO